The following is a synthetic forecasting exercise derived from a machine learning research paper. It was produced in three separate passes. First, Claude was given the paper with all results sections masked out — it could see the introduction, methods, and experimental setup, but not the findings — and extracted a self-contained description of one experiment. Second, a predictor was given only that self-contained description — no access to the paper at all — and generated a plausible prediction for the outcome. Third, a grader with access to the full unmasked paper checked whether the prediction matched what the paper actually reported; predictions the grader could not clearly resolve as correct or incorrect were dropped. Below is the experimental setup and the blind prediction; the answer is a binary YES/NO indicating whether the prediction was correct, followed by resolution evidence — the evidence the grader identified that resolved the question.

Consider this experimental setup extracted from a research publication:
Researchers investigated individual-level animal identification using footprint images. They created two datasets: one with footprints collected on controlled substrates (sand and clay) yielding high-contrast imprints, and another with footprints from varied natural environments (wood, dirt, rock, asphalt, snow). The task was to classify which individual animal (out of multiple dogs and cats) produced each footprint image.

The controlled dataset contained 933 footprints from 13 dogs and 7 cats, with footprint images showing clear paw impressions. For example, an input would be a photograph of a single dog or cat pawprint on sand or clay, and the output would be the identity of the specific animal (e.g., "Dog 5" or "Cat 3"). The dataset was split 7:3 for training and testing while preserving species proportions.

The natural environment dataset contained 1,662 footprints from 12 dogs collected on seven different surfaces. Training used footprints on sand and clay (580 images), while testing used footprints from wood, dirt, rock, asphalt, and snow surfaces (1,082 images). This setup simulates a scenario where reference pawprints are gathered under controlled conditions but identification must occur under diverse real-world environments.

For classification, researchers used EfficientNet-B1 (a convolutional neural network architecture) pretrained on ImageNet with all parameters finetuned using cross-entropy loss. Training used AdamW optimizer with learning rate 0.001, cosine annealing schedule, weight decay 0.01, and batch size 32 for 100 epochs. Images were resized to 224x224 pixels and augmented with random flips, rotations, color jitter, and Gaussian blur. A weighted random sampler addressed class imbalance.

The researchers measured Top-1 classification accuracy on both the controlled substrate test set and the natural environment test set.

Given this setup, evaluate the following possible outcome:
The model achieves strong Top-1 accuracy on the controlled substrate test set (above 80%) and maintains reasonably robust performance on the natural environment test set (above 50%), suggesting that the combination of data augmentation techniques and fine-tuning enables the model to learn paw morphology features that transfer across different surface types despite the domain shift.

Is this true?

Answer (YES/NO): NO